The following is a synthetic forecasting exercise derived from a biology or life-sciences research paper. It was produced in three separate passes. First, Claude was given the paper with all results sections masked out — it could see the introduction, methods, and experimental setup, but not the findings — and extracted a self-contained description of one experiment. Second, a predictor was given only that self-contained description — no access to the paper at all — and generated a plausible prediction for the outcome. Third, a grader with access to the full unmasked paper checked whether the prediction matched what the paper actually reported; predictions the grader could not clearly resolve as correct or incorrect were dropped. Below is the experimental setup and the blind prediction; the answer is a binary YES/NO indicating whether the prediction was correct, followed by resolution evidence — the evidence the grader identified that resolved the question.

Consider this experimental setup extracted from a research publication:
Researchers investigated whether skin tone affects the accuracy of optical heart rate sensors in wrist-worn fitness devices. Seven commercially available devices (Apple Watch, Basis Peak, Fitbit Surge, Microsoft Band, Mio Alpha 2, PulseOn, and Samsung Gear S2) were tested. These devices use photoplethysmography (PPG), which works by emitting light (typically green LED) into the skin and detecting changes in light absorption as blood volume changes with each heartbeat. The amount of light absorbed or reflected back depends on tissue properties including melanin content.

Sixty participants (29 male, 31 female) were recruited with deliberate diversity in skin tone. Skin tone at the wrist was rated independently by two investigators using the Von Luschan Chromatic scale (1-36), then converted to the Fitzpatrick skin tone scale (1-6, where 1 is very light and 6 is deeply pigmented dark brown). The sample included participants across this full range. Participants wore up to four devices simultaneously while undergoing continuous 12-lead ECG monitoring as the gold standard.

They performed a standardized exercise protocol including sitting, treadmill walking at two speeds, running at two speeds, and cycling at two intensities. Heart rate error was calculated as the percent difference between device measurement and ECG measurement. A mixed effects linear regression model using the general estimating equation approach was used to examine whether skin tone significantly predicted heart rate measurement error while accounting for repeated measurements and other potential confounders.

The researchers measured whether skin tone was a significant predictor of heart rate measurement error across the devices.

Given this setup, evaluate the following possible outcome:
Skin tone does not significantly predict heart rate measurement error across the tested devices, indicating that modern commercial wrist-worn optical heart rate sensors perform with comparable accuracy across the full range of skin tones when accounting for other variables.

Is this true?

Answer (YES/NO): NO